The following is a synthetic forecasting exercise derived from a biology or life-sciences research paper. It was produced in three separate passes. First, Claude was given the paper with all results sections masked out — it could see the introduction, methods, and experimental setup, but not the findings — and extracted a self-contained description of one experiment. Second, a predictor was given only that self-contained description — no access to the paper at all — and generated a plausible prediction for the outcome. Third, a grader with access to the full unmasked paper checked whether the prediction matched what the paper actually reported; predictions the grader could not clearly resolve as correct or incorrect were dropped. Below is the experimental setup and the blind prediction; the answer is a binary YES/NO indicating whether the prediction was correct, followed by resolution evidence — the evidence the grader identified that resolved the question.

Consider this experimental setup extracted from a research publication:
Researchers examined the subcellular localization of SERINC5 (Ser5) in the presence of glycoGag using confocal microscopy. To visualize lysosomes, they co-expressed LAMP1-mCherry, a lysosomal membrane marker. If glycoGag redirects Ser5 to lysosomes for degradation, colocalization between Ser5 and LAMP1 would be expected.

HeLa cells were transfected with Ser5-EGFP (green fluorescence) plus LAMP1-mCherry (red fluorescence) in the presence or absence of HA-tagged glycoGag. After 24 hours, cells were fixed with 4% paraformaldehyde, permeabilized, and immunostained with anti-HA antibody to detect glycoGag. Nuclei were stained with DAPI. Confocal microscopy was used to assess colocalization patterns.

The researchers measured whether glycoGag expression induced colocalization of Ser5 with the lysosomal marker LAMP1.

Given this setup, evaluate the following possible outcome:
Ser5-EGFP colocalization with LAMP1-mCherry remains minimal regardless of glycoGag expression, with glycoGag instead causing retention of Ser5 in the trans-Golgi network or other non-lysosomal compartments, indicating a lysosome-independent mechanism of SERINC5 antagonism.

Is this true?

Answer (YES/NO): NO